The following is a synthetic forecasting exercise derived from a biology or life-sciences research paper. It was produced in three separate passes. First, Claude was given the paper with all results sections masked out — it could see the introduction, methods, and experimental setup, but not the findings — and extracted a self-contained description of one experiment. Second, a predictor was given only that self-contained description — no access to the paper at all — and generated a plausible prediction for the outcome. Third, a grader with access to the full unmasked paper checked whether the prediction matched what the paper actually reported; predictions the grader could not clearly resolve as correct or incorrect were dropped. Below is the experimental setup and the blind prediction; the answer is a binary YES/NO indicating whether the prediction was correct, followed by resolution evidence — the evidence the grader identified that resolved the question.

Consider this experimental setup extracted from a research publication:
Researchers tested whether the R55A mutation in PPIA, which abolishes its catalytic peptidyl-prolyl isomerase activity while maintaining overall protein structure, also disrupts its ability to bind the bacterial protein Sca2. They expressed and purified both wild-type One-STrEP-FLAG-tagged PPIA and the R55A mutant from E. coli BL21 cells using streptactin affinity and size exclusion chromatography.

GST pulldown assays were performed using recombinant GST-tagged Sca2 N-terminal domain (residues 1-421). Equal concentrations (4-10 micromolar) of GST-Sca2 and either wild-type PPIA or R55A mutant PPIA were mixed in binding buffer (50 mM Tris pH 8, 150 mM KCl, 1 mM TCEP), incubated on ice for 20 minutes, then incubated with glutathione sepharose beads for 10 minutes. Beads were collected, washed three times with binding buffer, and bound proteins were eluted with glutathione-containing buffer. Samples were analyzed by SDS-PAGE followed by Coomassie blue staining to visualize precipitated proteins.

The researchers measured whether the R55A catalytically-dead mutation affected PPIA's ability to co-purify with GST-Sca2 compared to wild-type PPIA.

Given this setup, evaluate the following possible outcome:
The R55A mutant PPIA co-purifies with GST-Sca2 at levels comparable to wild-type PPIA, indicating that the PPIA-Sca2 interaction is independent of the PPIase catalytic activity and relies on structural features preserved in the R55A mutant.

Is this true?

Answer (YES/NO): NO